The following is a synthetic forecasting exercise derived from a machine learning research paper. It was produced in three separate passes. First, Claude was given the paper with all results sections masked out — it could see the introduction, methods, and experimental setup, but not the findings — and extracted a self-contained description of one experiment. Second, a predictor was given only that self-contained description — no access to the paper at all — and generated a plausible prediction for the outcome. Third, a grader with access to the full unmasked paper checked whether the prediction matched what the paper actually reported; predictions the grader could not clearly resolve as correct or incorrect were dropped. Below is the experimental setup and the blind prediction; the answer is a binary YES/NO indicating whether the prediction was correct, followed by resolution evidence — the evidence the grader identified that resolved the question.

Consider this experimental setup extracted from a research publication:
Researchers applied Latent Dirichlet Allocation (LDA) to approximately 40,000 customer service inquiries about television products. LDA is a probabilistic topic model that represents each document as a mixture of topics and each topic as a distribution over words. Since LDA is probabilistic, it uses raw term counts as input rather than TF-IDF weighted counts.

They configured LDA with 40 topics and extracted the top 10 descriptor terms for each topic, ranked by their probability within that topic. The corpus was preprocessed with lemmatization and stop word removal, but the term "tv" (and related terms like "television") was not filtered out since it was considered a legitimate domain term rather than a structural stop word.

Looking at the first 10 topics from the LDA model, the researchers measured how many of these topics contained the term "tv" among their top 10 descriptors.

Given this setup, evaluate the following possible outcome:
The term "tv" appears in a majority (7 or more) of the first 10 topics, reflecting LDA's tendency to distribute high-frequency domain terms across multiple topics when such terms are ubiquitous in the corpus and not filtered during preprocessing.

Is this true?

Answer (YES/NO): YES